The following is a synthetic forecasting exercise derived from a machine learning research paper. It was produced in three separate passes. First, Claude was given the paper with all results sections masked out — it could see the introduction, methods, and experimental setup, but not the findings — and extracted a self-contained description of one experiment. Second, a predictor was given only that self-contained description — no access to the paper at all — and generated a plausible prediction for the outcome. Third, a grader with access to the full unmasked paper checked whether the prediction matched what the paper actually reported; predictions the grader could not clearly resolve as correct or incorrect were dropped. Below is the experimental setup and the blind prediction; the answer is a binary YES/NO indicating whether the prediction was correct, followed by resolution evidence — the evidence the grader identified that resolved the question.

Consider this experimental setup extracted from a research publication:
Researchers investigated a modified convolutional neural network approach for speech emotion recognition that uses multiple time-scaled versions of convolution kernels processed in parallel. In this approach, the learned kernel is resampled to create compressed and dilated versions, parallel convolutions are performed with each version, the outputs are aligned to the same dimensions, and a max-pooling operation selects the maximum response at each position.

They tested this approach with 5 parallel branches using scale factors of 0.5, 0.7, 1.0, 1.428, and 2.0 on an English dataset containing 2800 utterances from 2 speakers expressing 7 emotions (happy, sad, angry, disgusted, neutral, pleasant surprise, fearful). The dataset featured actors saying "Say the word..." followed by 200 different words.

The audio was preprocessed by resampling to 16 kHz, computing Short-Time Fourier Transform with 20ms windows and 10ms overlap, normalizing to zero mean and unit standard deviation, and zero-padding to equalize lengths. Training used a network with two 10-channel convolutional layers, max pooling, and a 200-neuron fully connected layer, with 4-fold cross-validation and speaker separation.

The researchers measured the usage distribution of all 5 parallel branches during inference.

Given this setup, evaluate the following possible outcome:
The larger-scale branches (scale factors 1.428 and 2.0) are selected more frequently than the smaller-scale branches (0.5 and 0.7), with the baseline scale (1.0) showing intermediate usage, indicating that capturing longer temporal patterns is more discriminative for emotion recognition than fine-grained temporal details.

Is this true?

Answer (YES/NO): NO